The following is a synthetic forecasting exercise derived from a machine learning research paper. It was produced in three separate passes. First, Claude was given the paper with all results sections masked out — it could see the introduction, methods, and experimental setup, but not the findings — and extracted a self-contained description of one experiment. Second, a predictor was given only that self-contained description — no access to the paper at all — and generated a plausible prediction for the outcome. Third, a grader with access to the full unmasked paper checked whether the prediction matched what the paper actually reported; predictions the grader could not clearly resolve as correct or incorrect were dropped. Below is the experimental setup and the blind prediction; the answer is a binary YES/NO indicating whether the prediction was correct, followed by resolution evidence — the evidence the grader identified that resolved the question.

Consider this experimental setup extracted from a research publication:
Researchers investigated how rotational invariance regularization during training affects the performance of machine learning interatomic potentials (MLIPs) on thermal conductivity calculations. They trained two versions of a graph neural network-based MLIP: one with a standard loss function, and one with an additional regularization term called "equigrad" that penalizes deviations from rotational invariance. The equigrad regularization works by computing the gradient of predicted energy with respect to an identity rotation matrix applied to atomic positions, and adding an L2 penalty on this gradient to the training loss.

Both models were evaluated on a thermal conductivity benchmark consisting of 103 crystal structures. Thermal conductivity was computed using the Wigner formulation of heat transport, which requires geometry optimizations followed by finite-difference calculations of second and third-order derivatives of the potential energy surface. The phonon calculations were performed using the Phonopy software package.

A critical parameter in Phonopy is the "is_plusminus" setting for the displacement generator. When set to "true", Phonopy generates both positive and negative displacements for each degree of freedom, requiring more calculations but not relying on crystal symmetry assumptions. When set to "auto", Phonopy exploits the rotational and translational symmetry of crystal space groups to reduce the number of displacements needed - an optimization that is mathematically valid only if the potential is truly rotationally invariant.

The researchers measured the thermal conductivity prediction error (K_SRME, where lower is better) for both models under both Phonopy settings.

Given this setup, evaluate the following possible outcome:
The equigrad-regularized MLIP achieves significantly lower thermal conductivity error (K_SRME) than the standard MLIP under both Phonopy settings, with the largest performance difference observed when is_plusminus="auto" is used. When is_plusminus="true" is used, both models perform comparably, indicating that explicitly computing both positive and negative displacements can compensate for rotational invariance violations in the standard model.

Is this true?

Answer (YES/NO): NO